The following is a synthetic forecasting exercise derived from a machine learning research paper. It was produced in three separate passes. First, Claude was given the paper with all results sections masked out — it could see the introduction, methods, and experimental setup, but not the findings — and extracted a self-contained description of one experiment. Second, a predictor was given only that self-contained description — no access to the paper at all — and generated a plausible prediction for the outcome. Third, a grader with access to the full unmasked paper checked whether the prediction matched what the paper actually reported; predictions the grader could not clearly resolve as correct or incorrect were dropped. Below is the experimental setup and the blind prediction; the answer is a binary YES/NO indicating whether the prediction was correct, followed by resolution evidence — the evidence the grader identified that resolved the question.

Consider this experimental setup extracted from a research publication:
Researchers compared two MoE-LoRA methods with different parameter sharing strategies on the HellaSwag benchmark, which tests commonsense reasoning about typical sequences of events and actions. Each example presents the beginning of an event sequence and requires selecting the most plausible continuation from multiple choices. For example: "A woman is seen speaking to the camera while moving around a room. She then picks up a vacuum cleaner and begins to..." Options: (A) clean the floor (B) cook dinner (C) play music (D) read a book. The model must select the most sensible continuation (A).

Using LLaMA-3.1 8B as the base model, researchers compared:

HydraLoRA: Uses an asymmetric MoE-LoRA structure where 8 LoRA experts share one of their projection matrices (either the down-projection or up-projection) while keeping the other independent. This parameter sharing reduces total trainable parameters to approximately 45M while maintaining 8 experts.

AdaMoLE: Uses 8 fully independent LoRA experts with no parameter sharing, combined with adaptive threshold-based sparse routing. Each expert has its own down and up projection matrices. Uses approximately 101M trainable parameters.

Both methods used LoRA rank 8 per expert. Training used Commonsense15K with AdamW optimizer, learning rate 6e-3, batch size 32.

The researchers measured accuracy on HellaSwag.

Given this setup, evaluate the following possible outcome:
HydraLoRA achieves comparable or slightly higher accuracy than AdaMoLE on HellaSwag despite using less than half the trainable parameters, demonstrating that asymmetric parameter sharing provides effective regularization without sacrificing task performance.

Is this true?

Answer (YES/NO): NO